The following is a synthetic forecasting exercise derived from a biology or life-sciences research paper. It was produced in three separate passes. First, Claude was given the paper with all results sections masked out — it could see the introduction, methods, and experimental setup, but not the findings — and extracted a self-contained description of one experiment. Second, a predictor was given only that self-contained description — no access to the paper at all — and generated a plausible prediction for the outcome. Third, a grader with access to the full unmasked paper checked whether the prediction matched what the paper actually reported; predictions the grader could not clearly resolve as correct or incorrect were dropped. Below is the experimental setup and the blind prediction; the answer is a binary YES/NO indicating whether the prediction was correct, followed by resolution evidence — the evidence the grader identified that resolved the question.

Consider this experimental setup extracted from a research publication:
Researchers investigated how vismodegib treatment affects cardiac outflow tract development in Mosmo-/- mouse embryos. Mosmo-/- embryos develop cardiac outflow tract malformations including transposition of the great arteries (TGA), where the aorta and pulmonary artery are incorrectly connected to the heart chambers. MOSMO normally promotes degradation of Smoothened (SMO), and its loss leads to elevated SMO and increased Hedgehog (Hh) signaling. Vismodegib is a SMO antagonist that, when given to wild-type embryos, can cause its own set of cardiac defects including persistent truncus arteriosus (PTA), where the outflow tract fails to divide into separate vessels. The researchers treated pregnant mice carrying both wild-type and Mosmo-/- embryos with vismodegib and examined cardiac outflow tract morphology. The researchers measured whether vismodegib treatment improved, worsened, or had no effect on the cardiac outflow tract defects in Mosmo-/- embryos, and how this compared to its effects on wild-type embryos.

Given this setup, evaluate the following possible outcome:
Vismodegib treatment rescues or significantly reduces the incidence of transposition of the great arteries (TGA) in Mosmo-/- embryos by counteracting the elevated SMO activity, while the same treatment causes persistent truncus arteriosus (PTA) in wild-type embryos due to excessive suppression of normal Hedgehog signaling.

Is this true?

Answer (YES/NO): YES